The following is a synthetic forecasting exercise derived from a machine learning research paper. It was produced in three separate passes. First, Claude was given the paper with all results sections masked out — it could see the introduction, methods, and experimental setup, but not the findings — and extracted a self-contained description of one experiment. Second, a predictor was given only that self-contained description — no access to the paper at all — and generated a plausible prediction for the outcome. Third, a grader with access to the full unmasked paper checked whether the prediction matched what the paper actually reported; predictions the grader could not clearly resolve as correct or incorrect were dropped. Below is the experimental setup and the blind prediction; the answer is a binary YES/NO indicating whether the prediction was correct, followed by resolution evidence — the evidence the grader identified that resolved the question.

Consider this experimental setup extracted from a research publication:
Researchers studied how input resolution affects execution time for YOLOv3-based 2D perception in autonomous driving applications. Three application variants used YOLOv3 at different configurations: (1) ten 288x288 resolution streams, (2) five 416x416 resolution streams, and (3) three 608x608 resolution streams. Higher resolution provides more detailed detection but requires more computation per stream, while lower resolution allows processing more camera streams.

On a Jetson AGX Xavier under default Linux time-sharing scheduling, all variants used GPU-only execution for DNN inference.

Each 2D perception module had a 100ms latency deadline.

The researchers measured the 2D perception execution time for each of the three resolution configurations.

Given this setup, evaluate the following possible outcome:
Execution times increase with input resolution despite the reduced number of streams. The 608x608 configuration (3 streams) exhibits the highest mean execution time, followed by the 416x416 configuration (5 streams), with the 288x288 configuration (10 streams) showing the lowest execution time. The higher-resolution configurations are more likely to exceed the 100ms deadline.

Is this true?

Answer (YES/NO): NO